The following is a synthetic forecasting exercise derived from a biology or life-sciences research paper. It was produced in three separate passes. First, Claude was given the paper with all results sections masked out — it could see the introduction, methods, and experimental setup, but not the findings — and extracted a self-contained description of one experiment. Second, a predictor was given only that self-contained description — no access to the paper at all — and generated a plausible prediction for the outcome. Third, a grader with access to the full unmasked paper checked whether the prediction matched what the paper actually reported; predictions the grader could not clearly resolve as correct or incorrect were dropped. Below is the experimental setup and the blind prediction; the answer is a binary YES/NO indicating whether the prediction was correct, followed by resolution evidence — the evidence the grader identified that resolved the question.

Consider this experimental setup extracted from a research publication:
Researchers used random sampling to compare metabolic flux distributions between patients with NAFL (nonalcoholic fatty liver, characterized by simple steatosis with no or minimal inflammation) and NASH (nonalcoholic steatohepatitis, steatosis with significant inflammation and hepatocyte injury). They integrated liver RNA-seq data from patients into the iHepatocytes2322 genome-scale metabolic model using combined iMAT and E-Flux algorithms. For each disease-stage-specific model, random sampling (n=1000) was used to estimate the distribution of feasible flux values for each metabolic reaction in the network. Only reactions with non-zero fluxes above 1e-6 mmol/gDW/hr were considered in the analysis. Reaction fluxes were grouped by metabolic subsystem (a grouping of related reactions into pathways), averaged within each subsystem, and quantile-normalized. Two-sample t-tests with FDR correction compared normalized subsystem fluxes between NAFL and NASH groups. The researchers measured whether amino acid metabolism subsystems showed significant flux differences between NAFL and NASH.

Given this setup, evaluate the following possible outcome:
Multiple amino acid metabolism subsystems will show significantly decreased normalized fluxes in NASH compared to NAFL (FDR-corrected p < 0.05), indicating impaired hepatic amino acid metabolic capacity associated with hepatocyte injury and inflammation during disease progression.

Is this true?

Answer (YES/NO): NO